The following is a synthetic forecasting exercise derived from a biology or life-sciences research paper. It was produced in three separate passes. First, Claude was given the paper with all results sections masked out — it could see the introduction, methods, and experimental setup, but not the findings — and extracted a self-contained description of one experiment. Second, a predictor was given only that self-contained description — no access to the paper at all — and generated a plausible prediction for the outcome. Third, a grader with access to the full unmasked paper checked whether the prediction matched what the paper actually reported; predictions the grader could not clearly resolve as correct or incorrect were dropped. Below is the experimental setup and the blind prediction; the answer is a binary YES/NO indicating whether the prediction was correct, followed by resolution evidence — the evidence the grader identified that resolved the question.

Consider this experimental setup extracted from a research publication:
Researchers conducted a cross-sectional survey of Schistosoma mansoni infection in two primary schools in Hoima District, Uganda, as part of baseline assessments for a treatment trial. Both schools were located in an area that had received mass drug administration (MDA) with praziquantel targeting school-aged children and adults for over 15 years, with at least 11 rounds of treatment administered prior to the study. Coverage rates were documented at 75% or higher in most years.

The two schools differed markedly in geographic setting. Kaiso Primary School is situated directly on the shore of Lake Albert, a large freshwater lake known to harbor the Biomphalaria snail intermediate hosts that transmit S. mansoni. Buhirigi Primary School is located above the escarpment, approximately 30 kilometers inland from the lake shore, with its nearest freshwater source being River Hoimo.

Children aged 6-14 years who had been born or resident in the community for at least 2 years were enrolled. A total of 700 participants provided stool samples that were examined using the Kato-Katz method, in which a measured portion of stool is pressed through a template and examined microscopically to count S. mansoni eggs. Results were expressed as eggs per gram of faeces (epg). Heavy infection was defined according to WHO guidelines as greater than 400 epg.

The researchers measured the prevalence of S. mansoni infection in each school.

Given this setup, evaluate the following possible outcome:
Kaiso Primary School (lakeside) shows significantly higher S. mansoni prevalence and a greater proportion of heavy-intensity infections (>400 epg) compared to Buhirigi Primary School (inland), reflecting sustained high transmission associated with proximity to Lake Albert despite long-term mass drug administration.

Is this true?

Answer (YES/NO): YES